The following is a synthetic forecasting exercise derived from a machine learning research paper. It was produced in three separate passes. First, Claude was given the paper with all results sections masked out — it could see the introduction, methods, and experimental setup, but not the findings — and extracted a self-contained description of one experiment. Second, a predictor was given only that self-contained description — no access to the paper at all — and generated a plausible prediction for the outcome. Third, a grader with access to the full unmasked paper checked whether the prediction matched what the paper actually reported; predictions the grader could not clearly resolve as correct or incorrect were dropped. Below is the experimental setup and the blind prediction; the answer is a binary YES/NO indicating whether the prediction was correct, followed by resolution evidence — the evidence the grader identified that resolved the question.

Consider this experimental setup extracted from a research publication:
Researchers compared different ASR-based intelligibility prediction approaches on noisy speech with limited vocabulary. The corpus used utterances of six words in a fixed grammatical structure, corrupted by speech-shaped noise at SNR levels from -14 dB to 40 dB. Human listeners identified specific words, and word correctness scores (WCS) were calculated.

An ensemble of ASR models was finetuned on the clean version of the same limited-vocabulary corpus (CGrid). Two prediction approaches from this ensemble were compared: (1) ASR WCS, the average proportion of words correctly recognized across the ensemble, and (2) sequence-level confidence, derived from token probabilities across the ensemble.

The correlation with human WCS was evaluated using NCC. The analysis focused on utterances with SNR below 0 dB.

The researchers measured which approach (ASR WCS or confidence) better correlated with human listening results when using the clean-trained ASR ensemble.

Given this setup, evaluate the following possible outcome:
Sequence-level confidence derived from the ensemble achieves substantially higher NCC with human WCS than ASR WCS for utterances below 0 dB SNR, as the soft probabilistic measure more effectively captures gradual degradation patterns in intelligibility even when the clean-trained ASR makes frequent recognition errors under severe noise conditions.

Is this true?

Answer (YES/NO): NO